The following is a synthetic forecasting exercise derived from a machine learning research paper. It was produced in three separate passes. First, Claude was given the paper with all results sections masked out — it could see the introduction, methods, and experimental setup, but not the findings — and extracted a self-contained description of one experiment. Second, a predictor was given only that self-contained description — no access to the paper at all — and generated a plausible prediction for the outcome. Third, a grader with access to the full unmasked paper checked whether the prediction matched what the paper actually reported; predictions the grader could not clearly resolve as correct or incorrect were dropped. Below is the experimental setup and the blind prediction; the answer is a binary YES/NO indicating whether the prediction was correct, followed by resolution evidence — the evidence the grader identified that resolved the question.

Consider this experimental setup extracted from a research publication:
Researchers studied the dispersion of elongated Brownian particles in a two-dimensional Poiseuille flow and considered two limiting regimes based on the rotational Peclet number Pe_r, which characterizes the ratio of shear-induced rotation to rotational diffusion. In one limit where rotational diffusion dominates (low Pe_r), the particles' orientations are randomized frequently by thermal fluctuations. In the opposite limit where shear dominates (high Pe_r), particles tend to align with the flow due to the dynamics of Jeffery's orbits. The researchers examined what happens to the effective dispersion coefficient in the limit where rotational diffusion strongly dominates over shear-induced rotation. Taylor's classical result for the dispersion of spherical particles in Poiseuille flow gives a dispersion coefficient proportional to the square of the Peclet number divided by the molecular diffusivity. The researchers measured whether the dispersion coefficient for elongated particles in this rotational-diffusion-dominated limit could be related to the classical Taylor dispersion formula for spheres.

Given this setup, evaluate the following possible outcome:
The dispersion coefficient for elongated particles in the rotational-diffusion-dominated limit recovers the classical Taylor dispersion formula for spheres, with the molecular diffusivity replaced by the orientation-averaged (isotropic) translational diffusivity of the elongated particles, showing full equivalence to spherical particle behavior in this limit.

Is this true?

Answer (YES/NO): YES